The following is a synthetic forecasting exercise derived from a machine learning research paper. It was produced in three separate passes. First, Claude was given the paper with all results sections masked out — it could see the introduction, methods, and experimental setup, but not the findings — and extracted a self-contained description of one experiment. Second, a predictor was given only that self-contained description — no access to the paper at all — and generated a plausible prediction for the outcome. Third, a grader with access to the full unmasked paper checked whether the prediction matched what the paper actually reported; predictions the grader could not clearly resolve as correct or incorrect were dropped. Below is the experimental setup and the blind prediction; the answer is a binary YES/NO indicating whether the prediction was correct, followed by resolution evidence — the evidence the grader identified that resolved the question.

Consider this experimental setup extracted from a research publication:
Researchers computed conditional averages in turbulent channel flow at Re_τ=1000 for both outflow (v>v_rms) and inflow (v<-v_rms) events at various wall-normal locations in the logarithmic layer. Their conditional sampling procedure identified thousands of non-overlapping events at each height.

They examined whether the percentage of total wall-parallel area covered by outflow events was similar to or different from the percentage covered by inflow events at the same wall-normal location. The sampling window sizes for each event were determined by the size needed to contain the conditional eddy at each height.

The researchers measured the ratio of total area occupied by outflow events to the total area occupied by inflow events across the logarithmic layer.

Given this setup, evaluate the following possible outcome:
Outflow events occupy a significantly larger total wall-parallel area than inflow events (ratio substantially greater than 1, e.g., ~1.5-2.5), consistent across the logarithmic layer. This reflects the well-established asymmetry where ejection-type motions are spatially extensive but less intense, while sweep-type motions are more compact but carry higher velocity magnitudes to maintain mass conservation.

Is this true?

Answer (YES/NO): NO